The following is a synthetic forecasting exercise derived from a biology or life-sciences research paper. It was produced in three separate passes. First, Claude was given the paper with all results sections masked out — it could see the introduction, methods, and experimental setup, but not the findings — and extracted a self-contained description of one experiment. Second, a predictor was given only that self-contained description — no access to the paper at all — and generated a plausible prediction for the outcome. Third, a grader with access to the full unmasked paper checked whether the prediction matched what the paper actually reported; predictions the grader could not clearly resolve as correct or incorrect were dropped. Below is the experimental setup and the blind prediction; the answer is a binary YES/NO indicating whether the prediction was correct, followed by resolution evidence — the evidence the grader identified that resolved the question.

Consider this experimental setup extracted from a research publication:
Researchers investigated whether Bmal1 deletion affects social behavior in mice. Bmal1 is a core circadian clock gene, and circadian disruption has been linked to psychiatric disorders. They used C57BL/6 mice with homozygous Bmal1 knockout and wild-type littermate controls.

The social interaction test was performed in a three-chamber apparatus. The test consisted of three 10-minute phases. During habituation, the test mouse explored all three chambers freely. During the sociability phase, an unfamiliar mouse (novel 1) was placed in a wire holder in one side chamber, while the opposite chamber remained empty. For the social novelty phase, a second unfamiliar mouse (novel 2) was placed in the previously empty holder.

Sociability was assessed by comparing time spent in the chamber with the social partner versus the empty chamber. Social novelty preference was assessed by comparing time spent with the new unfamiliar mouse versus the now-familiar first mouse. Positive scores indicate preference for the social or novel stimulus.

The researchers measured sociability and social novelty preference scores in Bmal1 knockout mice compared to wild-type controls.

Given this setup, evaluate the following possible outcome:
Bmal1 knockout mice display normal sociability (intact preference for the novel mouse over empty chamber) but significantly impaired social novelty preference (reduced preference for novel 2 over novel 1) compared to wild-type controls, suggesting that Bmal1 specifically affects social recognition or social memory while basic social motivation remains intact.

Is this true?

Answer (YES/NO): YES